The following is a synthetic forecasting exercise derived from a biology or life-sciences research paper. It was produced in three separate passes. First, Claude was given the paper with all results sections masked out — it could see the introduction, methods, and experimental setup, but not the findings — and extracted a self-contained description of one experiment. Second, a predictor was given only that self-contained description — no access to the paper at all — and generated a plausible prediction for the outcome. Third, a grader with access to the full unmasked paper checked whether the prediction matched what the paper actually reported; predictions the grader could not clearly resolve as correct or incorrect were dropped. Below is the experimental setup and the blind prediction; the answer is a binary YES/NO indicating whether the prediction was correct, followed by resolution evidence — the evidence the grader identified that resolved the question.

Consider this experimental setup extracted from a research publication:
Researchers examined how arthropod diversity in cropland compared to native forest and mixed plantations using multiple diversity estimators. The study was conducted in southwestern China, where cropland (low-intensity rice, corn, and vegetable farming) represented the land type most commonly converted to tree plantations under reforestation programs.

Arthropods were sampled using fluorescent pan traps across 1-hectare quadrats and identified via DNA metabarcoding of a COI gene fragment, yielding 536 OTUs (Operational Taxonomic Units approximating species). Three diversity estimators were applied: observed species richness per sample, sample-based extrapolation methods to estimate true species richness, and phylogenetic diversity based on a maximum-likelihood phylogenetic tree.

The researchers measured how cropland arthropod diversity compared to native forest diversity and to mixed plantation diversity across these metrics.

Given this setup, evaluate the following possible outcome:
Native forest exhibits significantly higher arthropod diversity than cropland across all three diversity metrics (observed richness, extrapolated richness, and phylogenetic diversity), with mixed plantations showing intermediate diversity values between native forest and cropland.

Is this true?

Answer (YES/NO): NO